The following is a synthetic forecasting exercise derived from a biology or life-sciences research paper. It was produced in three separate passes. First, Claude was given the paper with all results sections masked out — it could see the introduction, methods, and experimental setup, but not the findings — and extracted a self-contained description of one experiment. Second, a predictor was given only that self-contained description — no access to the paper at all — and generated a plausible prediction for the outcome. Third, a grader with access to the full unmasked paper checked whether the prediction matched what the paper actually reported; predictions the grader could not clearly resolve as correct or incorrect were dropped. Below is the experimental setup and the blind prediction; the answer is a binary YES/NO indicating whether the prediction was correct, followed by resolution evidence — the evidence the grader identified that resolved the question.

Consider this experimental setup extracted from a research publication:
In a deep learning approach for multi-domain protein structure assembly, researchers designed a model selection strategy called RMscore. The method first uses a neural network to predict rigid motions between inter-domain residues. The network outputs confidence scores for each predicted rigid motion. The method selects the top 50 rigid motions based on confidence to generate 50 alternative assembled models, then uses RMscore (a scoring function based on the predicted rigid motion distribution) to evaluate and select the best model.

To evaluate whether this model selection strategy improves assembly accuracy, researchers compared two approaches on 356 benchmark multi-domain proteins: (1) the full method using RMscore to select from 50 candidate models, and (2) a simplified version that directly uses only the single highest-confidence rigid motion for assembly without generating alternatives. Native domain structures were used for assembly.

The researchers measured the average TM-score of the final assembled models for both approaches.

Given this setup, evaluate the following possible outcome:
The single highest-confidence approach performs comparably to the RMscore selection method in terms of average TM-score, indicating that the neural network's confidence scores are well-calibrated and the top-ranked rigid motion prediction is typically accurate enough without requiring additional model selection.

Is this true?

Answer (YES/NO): NO